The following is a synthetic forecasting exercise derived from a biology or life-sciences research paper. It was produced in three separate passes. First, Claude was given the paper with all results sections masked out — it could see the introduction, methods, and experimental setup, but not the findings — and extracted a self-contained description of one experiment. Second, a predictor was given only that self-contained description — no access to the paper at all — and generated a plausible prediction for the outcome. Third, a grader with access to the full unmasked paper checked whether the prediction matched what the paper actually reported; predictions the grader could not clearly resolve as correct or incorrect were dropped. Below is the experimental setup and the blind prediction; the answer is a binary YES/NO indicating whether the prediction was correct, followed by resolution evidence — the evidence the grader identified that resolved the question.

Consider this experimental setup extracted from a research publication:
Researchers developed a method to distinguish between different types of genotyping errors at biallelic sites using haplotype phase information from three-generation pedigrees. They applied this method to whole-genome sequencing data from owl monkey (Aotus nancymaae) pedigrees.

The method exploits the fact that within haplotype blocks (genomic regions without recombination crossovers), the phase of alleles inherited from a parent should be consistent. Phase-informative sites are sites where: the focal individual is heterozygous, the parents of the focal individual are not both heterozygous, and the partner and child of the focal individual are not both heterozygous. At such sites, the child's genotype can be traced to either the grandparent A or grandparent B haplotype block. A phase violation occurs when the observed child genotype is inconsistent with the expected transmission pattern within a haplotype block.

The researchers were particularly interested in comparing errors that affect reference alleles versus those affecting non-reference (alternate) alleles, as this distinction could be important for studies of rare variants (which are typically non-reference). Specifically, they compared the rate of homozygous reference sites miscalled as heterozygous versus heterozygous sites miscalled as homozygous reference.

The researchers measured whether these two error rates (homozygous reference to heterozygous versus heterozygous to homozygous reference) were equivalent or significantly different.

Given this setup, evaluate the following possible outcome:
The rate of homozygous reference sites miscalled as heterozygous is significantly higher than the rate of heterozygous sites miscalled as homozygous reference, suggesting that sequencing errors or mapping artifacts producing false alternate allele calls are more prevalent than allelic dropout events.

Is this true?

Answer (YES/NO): NO